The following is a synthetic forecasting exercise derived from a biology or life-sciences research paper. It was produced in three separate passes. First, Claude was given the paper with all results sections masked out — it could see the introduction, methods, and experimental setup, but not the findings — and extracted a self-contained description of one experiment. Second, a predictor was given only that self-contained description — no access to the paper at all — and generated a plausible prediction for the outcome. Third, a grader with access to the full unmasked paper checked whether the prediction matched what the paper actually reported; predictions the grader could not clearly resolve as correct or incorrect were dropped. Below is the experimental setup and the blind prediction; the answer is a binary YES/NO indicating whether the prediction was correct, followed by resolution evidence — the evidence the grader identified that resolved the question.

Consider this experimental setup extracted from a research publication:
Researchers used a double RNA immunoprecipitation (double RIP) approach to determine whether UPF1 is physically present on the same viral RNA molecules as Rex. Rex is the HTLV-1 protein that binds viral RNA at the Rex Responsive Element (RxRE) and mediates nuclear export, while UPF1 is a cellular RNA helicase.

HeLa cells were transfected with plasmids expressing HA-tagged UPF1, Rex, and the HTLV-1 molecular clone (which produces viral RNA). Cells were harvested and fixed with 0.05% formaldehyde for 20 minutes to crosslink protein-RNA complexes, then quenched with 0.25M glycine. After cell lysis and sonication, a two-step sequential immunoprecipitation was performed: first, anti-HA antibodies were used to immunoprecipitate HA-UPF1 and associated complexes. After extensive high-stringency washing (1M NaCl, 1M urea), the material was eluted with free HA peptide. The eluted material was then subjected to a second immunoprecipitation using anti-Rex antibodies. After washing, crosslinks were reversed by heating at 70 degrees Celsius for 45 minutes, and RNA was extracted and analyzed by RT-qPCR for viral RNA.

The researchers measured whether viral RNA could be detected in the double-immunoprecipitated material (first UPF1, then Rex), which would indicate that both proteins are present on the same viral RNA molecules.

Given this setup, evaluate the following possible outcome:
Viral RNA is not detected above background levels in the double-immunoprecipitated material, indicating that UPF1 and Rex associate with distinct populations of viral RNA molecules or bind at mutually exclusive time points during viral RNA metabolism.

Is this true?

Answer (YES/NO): NO